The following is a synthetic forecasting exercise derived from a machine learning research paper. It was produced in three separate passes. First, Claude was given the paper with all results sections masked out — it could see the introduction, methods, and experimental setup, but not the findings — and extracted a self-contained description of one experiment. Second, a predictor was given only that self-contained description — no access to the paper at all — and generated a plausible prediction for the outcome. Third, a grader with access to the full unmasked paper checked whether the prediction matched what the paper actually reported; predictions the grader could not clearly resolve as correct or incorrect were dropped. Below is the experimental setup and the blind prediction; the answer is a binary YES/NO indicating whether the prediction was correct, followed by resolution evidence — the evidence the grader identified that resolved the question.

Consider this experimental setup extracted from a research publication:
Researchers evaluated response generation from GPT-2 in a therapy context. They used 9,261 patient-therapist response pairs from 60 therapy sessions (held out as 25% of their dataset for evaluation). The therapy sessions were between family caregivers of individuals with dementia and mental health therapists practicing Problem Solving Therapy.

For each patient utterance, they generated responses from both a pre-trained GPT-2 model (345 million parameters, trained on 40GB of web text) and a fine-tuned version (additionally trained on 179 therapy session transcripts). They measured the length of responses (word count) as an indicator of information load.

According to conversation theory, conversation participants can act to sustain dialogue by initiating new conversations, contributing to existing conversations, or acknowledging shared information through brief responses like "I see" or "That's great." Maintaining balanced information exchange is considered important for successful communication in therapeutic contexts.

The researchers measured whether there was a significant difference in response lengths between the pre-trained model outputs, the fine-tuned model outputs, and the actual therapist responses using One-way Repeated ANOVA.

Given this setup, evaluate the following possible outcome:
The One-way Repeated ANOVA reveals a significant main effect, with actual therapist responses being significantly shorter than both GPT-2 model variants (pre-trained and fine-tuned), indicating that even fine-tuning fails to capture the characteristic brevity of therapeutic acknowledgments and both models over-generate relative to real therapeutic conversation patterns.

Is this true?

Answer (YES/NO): NO